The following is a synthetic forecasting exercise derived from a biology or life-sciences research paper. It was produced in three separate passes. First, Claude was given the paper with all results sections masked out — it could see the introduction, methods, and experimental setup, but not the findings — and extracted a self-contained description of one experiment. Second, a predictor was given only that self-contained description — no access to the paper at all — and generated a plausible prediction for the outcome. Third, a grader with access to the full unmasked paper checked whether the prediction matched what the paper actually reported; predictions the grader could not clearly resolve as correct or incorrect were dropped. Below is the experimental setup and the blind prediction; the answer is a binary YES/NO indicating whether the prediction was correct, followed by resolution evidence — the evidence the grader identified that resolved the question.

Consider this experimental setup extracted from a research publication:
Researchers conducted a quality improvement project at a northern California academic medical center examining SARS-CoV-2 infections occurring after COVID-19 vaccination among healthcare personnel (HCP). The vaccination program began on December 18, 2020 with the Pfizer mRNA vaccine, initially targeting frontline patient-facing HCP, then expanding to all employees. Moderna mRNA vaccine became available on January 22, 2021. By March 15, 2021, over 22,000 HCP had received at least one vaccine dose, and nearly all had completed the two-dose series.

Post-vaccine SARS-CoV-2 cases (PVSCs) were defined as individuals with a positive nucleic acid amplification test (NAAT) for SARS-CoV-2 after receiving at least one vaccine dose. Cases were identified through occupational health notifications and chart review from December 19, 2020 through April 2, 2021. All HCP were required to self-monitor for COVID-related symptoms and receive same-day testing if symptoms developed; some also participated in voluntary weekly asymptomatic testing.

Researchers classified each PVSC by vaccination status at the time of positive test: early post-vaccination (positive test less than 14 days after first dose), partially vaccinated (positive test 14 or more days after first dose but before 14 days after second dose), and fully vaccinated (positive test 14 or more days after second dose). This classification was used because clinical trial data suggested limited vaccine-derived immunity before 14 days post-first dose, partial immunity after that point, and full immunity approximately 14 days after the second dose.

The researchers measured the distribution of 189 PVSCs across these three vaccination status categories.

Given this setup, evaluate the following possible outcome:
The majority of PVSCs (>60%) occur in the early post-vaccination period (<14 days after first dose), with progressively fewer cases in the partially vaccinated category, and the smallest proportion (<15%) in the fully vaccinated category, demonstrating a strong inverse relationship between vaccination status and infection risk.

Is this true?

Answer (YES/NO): YES